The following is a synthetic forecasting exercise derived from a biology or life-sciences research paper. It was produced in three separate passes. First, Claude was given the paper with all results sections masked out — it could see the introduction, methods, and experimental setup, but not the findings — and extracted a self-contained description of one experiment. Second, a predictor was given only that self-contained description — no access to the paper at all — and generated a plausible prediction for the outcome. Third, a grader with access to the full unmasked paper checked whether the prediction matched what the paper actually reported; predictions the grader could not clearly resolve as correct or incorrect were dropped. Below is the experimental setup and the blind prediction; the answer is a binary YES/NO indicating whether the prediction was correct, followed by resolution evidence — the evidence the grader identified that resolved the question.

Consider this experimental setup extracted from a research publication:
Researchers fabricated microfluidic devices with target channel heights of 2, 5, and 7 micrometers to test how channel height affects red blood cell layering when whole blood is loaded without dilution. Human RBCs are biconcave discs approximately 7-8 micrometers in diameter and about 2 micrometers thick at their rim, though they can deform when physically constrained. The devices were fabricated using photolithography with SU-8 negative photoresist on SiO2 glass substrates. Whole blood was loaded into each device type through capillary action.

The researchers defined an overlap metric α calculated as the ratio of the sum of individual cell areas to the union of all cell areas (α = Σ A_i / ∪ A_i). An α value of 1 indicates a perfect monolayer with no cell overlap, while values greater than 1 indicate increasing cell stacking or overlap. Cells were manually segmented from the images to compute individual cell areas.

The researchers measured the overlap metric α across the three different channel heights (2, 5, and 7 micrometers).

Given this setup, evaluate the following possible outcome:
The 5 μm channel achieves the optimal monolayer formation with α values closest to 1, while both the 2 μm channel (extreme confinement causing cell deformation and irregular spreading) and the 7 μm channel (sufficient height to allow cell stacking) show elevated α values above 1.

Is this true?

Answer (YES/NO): NO